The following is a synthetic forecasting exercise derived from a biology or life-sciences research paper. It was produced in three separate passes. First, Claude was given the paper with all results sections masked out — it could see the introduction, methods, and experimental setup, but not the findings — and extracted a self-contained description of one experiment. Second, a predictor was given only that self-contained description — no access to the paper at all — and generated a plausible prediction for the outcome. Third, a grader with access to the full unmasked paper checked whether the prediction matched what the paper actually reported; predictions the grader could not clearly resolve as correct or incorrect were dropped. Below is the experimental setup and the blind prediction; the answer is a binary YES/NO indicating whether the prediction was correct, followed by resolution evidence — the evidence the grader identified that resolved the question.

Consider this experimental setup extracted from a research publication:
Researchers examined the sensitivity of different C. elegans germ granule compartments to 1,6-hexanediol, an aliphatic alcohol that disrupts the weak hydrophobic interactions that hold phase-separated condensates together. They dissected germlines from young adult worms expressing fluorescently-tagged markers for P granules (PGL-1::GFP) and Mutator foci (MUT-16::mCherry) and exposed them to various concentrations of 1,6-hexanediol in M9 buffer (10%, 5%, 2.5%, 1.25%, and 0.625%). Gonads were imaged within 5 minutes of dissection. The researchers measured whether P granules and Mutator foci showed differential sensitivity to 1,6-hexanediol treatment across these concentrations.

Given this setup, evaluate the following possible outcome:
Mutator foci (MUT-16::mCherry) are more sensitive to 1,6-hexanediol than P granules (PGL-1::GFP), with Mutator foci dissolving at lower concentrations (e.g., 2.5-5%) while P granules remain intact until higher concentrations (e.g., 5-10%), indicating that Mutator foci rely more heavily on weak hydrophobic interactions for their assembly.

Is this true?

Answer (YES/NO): YES